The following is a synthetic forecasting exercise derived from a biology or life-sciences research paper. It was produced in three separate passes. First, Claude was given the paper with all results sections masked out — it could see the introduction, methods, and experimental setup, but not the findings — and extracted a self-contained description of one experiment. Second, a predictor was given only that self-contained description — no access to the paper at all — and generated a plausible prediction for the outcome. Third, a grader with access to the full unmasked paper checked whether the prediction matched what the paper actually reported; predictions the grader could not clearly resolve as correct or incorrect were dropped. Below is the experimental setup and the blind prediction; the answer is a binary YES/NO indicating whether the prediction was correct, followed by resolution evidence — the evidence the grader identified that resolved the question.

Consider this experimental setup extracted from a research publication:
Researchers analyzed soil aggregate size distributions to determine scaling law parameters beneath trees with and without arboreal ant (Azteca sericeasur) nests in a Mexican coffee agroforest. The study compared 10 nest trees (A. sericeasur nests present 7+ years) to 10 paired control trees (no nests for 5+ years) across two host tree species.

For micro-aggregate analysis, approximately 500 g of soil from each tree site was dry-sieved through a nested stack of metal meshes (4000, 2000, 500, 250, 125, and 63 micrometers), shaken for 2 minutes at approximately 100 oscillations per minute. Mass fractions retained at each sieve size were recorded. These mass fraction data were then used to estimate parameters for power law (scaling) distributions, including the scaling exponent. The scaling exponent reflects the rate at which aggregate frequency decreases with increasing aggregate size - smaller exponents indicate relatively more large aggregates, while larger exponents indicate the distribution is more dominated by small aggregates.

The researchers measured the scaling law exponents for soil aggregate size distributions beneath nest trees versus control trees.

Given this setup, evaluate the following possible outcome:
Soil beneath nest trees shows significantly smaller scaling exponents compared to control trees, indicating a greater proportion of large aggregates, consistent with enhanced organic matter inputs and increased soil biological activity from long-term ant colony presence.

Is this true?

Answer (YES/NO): NO